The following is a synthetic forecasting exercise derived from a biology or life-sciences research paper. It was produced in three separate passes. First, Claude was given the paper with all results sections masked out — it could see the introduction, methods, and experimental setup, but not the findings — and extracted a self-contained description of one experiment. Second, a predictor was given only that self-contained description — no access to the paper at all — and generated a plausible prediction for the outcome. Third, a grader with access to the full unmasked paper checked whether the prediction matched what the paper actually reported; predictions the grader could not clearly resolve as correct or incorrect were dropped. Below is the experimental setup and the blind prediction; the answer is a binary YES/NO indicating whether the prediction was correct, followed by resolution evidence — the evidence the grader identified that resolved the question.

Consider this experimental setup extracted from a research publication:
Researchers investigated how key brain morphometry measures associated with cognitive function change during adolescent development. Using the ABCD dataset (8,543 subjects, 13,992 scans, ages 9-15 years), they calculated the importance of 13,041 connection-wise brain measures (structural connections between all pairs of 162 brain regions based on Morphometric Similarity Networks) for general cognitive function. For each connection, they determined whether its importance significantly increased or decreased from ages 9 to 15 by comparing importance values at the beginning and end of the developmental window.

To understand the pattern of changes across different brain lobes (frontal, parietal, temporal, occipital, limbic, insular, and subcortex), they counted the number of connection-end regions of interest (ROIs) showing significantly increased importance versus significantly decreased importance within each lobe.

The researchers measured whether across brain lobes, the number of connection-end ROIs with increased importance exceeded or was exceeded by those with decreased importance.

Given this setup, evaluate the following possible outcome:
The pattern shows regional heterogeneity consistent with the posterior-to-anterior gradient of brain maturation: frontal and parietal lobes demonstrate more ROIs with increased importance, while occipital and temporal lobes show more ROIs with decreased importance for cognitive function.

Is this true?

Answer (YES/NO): NO